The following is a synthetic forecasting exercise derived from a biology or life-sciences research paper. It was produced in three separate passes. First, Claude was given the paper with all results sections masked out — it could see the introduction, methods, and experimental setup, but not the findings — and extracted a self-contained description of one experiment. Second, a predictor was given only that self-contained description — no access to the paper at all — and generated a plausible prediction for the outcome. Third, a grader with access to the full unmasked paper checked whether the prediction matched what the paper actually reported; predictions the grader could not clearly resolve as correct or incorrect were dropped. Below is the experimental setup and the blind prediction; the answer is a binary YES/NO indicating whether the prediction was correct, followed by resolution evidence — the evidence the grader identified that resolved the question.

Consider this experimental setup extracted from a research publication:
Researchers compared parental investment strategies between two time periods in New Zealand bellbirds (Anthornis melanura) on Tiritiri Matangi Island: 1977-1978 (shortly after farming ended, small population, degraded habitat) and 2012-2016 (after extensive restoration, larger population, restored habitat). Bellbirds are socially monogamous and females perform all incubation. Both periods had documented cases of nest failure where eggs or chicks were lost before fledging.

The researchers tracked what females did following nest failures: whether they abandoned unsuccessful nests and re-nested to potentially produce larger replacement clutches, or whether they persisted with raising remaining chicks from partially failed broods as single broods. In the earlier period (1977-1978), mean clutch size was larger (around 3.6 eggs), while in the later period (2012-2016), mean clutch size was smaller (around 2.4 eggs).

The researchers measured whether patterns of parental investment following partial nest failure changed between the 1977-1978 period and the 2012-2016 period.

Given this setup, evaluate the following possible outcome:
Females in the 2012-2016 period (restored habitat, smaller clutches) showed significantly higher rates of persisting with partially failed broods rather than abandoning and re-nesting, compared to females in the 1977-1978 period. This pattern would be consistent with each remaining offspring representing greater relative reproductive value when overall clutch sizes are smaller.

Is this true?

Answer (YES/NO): YES